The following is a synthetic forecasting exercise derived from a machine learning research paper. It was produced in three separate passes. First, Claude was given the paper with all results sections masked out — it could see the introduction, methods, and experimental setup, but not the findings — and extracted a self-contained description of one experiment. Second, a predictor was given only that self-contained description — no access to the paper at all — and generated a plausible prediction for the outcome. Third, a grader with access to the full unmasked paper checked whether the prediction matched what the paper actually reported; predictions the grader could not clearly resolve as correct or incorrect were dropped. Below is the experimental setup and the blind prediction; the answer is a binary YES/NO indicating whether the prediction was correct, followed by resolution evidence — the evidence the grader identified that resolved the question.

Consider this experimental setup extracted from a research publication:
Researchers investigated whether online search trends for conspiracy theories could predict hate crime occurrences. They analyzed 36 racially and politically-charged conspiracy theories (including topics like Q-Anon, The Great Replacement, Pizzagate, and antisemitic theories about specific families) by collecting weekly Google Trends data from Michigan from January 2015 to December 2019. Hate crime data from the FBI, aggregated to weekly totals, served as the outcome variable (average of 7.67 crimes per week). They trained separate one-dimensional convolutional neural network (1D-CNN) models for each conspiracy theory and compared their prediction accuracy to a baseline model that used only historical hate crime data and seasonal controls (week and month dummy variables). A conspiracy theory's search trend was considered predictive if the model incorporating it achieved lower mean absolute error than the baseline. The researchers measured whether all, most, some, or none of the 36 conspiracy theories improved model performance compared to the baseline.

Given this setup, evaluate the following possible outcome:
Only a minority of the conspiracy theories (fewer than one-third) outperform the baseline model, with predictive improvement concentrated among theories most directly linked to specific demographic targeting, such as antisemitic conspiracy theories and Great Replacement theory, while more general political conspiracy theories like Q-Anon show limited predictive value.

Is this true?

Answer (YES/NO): YES